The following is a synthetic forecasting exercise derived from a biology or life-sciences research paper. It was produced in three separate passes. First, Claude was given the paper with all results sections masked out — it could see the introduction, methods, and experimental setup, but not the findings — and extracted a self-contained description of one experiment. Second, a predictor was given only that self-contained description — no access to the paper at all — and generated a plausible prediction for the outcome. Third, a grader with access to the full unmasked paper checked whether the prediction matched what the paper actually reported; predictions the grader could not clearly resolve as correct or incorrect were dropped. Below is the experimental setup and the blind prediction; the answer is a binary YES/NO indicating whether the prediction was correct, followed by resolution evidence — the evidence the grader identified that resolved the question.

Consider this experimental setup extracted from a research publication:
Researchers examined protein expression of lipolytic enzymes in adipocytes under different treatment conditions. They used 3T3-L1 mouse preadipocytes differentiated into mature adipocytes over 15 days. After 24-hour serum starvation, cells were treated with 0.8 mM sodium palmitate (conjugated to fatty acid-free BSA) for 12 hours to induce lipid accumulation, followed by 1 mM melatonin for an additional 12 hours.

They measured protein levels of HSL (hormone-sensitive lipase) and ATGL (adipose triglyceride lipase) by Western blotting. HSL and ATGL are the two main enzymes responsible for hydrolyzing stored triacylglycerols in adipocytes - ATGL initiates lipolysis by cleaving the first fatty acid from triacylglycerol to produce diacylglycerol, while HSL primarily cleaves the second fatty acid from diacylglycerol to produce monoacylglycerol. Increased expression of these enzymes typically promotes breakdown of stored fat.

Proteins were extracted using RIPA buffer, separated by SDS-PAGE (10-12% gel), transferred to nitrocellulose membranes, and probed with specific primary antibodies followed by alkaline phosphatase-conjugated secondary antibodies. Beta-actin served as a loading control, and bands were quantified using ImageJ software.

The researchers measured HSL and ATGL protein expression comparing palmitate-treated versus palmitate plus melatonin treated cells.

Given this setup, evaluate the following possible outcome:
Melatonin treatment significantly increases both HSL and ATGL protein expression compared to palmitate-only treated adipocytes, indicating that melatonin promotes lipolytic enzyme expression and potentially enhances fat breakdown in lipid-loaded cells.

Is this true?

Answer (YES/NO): YES